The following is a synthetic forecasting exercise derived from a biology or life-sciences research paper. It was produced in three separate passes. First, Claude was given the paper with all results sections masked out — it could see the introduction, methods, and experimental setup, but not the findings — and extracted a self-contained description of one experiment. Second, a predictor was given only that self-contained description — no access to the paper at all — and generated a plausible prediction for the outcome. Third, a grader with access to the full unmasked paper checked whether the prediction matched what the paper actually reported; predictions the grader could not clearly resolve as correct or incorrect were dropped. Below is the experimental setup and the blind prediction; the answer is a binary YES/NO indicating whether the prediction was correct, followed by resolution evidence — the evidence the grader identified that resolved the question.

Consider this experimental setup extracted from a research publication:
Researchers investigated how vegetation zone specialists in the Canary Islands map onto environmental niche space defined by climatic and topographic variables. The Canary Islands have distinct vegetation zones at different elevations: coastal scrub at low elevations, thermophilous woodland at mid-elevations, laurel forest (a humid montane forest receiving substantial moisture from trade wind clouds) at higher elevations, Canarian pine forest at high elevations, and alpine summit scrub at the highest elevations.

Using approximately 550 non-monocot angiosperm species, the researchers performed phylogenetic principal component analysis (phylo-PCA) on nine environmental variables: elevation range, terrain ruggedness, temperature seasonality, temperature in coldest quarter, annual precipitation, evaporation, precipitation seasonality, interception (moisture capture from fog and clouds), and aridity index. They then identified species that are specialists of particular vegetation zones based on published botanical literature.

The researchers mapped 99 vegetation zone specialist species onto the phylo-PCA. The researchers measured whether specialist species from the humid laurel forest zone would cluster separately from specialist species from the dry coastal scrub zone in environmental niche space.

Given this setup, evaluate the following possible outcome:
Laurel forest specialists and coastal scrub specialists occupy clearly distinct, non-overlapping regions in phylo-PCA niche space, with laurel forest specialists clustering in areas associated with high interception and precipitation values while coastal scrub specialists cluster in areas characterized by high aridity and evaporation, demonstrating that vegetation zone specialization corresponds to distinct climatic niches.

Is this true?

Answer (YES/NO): YES